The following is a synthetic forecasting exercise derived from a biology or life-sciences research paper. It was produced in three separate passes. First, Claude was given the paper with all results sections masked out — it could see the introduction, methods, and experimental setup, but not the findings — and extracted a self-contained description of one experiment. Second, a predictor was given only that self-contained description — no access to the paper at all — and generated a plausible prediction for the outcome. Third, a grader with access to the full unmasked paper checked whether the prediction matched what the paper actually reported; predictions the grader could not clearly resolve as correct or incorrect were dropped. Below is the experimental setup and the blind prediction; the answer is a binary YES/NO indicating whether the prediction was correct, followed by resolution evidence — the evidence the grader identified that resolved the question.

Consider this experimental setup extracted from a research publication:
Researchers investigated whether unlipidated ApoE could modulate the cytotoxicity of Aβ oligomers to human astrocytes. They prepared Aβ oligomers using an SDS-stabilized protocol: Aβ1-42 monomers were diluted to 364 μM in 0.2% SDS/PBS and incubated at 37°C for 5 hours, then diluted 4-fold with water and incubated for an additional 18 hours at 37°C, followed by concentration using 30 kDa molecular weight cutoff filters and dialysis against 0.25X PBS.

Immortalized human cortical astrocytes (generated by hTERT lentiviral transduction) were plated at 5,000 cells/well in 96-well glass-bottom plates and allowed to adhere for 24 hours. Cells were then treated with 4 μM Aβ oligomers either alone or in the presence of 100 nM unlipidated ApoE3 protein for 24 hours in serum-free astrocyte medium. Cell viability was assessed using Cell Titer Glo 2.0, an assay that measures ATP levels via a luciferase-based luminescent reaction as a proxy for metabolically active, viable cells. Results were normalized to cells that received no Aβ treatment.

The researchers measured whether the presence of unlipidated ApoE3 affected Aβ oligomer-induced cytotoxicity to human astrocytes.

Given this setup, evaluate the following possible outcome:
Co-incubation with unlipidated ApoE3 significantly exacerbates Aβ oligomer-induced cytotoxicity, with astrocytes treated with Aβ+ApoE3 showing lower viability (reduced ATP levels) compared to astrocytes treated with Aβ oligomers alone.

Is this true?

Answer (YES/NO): NO